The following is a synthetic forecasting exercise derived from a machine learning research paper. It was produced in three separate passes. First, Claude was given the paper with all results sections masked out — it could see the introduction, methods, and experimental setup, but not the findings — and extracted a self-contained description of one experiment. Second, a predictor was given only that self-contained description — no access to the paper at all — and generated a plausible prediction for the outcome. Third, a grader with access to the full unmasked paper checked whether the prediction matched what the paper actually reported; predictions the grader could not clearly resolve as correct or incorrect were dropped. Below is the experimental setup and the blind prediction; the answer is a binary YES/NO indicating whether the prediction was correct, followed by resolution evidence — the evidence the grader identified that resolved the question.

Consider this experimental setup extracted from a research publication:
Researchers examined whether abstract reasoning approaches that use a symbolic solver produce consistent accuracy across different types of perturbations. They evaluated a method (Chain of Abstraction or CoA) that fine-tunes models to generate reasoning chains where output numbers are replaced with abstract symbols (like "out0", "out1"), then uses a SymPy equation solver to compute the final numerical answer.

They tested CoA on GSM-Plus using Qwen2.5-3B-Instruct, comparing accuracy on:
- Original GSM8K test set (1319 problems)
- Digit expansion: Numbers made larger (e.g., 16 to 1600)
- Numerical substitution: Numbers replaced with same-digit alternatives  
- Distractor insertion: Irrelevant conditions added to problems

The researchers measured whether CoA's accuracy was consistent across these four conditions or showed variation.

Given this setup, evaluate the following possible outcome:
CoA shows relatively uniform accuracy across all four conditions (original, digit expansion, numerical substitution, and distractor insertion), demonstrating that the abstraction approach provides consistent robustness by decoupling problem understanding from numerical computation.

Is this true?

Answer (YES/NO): NO